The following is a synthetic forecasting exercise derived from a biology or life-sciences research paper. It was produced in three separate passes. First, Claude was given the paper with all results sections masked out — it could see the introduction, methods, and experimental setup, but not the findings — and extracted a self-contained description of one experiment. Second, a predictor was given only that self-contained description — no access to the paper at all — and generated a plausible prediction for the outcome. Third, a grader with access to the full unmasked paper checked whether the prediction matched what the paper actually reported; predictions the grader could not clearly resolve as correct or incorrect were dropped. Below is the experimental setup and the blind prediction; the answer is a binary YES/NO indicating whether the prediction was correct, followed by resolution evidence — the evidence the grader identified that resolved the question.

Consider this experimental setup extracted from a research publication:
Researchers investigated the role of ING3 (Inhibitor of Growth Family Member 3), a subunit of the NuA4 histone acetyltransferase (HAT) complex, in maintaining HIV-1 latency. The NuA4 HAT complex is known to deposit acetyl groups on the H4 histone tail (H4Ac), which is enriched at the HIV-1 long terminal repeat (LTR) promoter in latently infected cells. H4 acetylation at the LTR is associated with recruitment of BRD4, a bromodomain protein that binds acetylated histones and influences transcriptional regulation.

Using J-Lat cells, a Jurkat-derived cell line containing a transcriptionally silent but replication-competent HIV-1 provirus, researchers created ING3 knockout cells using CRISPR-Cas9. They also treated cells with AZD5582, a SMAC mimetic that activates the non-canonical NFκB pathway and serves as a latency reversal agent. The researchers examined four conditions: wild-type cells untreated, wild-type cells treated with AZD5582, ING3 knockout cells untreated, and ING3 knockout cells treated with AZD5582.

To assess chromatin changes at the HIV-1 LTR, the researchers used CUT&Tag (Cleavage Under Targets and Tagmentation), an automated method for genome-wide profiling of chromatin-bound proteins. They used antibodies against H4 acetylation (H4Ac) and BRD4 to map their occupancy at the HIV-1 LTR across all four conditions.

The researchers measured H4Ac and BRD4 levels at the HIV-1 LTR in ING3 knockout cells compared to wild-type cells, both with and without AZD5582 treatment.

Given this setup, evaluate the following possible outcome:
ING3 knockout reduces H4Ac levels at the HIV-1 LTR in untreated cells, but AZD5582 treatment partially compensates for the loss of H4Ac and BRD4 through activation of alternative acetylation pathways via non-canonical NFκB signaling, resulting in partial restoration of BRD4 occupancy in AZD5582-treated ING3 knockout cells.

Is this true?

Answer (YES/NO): NO